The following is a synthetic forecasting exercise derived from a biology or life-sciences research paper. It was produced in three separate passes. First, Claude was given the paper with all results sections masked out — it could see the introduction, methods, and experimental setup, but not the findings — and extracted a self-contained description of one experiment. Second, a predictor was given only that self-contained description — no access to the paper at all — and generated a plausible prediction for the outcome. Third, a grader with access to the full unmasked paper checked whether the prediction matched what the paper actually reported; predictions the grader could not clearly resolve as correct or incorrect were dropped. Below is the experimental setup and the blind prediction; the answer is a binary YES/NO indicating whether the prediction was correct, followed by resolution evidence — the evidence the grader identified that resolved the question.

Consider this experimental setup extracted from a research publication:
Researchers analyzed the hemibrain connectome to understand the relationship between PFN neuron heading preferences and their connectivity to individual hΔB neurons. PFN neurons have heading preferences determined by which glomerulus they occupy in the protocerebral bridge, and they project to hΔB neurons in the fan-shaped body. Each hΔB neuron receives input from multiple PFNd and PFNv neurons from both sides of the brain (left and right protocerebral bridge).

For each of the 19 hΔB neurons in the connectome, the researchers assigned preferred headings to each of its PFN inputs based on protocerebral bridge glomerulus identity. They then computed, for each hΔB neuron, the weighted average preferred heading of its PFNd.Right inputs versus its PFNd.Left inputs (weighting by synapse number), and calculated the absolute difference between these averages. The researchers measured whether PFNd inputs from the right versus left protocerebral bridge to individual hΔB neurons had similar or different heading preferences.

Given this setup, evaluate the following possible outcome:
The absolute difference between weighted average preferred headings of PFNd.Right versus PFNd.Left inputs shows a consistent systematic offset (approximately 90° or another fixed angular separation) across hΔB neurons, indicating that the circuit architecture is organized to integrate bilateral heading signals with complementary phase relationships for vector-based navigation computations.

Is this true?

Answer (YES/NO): YES